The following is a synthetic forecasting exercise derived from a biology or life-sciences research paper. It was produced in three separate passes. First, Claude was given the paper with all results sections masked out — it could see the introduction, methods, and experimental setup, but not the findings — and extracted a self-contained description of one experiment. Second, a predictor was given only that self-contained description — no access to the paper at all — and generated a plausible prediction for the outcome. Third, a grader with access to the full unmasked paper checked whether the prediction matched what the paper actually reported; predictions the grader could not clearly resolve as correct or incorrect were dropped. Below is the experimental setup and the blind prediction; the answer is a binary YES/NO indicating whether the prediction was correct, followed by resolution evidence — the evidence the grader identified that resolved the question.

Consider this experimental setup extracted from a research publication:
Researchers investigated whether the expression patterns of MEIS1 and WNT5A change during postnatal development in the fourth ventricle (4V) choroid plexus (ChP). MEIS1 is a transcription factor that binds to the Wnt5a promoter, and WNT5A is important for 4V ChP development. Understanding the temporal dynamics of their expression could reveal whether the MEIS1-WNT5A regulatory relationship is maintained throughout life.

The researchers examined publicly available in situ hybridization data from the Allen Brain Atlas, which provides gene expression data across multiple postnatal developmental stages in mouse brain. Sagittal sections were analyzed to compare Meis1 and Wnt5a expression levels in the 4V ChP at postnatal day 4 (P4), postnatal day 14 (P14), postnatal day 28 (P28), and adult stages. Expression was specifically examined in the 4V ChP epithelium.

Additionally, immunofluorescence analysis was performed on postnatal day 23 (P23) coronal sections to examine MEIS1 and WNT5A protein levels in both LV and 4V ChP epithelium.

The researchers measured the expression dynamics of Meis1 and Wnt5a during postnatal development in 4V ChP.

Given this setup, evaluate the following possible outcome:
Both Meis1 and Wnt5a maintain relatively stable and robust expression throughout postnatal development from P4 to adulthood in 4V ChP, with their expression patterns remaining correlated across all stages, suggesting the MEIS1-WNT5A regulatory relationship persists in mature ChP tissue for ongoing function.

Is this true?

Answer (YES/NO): NO